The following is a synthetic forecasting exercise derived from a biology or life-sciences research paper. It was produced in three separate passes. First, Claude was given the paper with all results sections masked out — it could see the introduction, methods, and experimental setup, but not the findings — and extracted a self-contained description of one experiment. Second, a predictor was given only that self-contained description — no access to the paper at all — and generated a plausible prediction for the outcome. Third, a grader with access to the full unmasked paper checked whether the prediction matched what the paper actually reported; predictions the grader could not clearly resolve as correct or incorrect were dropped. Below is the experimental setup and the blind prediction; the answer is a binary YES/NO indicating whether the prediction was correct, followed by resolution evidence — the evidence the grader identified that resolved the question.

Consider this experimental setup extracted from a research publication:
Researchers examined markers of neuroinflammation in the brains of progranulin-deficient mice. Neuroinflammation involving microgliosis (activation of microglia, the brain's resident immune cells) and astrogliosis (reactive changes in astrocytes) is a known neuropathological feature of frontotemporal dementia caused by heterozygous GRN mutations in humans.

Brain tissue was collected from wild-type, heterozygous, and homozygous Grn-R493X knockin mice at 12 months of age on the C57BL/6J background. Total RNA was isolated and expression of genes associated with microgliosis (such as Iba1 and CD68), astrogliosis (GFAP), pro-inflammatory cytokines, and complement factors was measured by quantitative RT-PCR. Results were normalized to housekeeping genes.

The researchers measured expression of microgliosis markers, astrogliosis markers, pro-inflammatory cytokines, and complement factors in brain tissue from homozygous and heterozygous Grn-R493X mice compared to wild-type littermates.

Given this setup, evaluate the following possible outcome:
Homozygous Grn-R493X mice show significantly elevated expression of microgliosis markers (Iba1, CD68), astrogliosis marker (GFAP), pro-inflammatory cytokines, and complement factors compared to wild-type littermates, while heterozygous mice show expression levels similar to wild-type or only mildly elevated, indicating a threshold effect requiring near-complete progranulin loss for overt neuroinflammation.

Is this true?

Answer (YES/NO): YES